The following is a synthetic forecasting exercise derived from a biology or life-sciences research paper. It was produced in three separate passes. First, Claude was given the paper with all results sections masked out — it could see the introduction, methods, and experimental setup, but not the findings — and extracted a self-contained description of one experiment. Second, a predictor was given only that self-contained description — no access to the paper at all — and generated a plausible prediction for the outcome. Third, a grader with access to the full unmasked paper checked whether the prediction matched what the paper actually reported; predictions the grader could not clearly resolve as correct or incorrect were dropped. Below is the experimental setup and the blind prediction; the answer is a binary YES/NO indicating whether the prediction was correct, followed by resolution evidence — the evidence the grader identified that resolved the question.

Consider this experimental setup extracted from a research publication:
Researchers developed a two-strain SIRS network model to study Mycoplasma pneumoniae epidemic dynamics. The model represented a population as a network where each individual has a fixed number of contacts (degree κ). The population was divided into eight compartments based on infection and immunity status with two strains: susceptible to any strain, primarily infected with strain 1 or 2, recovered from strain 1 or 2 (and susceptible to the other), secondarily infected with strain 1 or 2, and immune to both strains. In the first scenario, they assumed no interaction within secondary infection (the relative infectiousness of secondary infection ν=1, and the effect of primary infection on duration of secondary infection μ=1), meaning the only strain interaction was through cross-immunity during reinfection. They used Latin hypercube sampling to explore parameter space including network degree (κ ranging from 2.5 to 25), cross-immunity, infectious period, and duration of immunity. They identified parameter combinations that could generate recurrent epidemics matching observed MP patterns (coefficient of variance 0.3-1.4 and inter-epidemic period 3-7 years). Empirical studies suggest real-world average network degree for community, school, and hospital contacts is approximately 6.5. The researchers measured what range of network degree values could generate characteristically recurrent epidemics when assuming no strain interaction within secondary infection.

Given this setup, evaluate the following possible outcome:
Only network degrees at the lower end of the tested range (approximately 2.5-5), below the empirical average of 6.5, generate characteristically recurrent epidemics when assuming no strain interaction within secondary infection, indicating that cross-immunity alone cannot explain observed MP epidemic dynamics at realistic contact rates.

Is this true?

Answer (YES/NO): NO